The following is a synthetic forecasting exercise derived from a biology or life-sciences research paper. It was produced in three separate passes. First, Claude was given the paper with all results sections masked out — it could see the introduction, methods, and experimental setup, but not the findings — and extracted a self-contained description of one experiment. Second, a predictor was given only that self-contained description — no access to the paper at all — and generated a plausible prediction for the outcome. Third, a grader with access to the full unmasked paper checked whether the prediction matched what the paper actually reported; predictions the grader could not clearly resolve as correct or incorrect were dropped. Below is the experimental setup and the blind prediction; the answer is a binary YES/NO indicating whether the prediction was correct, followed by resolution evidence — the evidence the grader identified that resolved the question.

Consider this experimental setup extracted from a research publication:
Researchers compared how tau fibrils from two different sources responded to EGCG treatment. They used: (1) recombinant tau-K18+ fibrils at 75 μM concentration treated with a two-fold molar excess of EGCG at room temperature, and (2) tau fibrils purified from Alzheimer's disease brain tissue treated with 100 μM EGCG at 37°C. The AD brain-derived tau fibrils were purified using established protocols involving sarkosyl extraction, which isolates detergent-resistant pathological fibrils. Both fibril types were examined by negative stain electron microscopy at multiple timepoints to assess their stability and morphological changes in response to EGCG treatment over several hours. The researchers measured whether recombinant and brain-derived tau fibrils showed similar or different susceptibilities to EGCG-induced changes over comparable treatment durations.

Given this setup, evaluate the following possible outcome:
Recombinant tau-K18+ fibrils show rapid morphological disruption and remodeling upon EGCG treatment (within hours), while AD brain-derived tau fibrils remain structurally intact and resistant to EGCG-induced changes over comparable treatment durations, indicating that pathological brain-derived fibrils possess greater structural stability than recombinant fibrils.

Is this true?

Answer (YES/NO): NO